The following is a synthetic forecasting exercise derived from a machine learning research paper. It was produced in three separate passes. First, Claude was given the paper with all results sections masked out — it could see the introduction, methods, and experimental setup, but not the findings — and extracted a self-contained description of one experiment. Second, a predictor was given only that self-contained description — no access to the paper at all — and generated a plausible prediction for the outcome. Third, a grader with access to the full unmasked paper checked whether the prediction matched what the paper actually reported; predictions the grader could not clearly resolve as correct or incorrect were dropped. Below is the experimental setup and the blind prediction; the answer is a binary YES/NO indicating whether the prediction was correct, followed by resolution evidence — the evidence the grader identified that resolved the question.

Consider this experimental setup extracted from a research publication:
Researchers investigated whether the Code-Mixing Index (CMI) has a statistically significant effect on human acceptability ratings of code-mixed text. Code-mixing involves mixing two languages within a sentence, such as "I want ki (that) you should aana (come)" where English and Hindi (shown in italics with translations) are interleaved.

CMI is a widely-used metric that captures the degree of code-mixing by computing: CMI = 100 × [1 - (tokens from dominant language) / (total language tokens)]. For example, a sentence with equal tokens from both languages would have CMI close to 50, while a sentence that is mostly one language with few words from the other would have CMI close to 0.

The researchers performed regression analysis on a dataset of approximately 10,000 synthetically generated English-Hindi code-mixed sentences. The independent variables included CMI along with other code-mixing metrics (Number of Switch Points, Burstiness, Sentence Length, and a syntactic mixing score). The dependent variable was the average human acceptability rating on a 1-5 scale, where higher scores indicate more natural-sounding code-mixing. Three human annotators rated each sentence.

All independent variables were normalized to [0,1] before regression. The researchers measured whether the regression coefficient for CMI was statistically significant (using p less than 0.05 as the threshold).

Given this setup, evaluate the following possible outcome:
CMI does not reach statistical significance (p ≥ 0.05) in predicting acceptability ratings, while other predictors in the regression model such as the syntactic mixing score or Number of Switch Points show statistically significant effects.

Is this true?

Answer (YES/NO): YES